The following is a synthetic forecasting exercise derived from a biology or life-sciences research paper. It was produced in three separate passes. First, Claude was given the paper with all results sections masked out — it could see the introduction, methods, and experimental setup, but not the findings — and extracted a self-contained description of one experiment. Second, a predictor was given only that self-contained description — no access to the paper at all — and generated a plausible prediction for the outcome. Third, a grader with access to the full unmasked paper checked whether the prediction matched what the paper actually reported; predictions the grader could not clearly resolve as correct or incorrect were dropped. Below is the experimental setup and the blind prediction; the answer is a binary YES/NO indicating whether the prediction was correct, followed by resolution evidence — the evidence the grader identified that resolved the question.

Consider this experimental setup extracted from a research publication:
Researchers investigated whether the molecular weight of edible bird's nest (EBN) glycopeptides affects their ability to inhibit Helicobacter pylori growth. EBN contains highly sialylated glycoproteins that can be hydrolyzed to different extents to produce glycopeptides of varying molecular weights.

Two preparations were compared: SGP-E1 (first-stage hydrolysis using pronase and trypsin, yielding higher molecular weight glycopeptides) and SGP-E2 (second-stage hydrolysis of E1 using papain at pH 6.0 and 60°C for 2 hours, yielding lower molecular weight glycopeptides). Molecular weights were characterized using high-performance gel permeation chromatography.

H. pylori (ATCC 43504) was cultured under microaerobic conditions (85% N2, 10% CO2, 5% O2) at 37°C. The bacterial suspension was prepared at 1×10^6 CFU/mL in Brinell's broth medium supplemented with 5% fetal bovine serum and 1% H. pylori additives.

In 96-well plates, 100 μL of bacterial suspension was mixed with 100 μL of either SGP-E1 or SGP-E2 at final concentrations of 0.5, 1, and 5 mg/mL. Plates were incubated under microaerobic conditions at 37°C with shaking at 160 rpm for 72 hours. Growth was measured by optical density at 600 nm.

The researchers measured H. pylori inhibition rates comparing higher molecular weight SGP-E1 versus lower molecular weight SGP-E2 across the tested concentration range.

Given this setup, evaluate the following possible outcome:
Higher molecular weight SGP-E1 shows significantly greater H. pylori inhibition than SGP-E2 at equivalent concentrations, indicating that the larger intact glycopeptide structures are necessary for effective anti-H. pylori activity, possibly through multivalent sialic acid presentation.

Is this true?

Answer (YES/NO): NO